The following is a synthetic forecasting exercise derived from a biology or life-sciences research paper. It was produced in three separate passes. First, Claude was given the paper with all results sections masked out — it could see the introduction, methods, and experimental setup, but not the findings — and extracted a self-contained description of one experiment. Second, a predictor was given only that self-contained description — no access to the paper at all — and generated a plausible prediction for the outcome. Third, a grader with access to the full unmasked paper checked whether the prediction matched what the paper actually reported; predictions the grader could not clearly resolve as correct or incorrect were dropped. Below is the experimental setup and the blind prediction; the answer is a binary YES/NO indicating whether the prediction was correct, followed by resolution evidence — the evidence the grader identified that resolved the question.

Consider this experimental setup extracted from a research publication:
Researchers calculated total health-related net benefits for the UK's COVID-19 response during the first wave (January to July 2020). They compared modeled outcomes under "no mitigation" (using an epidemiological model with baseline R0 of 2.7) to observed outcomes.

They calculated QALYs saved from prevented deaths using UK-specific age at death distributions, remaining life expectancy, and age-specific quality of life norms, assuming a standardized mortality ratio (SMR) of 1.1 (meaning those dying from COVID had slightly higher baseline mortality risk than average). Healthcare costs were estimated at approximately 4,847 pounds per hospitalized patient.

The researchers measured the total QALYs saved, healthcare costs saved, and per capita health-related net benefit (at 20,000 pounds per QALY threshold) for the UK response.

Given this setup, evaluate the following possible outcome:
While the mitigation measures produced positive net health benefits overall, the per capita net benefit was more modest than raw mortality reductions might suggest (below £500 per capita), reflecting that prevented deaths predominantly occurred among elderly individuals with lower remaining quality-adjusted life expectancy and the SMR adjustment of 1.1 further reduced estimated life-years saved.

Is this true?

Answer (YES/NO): NO